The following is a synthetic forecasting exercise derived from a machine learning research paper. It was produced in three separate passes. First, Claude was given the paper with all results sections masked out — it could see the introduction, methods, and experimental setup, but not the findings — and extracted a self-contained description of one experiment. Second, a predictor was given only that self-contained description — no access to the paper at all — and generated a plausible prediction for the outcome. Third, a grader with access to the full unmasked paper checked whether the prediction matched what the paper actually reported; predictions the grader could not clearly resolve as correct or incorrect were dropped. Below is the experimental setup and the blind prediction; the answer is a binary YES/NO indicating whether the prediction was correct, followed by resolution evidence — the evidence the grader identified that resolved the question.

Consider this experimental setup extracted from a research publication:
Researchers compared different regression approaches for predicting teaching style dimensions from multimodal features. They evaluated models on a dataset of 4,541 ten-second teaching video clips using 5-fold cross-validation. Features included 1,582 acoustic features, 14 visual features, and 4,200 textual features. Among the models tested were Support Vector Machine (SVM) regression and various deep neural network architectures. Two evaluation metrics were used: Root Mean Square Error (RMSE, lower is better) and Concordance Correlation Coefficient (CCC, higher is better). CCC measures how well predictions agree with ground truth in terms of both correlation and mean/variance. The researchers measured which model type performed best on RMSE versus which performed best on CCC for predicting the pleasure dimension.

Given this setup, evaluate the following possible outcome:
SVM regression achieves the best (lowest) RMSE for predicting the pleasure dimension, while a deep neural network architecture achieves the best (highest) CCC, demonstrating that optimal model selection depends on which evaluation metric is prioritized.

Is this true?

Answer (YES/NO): YES